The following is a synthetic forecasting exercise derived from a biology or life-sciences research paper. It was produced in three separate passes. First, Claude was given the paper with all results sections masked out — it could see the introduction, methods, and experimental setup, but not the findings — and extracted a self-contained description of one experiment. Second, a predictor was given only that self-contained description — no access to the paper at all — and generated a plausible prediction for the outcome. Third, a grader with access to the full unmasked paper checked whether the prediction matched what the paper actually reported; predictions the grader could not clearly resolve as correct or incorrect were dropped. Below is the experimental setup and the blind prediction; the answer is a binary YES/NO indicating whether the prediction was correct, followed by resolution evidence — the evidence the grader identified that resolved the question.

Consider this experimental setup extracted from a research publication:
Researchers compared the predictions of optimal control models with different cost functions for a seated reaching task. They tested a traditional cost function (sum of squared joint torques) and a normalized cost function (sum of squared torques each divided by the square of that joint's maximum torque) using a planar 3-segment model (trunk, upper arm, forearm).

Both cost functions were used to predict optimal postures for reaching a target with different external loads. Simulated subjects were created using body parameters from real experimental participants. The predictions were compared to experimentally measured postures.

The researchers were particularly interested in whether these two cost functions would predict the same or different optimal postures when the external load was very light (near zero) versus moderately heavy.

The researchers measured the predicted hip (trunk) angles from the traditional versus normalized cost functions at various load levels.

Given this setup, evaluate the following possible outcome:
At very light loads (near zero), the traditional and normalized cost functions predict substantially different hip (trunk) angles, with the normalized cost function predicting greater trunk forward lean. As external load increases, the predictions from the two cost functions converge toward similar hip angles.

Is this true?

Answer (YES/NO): YES